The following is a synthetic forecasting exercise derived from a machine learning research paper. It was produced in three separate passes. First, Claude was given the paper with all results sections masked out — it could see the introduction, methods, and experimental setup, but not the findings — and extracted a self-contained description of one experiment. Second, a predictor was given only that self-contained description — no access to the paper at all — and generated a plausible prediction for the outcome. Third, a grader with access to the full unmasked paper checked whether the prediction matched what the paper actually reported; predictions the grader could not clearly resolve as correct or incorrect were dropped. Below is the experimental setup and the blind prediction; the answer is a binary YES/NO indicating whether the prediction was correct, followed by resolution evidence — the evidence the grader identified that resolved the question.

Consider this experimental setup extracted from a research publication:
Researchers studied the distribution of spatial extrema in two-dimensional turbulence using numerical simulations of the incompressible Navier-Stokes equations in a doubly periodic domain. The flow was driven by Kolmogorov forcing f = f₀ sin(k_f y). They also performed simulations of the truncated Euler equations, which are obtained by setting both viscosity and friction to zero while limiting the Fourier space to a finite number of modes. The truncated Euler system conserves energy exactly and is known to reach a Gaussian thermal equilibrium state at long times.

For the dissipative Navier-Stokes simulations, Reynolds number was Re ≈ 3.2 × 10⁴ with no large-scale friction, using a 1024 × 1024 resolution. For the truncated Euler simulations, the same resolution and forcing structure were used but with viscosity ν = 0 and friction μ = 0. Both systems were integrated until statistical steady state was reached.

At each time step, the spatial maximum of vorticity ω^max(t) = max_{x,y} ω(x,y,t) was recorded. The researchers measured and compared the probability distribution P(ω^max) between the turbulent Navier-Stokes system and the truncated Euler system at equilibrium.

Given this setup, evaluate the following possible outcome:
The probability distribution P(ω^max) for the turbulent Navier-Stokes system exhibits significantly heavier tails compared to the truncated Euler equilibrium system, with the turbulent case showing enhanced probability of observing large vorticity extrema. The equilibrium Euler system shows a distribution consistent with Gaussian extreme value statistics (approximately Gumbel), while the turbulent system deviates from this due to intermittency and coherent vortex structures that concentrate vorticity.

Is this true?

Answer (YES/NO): NO